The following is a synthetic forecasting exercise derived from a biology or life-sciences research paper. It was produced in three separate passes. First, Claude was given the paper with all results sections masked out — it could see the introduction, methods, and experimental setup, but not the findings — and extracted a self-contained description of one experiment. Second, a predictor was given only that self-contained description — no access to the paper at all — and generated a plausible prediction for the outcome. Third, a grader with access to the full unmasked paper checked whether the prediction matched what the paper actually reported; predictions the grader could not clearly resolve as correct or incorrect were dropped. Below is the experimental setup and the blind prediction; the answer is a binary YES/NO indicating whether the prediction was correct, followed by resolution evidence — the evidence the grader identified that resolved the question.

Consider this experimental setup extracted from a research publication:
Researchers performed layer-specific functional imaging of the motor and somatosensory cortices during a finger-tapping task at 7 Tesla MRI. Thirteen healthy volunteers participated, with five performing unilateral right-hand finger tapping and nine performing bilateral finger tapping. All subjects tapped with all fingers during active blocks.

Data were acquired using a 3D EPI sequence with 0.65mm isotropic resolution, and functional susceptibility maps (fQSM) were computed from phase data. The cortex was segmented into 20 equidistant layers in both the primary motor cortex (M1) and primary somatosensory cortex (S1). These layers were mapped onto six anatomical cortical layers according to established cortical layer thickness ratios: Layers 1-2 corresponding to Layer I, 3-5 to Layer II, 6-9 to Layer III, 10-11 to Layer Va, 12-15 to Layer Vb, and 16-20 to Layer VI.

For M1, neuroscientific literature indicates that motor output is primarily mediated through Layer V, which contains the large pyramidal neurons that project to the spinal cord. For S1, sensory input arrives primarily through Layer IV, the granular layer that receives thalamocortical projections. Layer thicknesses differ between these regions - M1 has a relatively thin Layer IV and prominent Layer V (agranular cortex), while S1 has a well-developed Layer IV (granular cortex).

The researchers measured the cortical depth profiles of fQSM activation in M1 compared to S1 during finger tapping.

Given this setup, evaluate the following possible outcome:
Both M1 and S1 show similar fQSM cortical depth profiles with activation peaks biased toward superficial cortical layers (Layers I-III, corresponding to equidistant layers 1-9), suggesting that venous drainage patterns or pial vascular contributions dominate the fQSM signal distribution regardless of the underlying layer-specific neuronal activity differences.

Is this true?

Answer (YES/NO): NO